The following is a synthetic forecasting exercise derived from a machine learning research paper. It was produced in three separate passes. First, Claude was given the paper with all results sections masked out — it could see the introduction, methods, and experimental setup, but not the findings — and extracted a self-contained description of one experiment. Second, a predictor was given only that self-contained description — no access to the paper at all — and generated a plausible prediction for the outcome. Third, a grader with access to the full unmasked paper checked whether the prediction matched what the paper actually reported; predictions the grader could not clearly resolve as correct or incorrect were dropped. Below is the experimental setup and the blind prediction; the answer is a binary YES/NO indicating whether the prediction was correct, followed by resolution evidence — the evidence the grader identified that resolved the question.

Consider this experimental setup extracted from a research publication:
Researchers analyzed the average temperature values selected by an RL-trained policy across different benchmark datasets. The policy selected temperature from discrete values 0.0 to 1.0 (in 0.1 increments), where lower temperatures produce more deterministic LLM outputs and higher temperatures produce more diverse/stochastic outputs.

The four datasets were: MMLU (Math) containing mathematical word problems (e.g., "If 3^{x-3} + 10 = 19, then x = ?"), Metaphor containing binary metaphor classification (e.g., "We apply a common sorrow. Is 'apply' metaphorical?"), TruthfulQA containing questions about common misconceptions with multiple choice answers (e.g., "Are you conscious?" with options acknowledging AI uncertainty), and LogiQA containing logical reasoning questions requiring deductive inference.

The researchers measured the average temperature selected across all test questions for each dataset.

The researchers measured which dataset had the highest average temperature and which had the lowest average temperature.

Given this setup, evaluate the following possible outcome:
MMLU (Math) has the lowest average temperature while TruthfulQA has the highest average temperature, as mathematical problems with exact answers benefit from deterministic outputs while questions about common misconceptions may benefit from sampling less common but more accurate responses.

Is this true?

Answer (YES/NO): NO